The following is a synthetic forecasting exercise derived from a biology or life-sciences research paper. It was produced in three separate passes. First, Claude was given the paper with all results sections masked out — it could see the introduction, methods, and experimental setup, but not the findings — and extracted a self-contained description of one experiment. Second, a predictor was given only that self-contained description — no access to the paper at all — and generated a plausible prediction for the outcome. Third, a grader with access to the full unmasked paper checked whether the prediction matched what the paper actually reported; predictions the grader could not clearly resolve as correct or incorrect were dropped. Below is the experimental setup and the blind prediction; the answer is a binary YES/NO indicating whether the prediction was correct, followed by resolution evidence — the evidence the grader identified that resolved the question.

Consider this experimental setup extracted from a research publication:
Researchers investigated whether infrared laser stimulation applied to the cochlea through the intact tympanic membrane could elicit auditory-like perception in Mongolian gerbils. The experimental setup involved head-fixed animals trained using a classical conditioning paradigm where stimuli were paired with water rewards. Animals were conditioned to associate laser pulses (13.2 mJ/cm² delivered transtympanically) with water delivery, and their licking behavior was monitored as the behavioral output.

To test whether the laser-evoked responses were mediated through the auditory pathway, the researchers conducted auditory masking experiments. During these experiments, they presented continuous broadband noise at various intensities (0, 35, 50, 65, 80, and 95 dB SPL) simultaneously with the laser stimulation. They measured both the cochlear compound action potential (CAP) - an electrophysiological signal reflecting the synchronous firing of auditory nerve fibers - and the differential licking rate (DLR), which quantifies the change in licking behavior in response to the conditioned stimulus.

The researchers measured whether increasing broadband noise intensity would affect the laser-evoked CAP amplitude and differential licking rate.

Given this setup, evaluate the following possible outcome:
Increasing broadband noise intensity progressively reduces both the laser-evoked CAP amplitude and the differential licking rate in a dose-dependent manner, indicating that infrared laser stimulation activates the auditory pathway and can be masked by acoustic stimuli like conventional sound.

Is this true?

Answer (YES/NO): YES